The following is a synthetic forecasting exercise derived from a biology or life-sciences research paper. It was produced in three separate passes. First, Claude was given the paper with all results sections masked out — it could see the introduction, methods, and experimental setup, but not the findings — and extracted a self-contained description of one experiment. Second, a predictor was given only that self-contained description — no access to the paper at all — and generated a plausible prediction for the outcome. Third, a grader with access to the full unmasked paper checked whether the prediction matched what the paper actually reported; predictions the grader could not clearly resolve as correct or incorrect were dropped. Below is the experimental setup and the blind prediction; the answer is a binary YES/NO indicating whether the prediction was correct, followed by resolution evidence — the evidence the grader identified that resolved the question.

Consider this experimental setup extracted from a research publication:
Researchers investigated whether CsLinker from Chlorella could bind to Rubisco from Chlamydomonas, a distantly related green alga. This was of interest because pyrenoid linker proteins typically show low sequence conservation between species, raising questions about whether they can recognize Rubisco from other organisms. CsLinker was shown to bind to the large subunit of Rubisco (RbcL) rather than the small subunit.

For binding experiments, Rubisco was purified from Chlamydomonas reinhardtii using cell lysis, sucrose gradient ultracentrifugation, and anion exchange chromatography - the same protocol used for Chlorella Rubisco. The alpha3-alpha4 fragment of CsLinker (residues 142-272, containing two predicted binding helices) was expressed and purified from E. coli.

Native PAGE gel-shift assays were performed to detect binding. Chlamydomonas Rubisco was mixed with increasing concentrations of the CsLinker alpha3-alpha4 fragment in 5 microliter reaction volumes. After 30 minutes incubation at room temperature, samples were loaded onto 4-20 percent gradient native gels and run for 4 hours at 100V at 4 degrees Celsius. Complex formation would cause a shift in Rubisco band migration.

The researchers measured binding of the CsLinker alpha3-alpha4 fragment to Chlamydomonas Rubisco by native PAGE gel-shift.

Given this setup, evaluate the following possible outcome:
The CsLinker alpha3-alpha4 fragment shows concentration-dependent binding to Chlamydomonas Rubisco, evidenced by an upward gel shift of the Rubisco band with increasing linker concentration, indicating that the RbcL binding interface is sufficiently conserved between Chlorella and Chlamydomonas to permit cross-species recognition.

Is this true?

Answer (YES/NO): YES